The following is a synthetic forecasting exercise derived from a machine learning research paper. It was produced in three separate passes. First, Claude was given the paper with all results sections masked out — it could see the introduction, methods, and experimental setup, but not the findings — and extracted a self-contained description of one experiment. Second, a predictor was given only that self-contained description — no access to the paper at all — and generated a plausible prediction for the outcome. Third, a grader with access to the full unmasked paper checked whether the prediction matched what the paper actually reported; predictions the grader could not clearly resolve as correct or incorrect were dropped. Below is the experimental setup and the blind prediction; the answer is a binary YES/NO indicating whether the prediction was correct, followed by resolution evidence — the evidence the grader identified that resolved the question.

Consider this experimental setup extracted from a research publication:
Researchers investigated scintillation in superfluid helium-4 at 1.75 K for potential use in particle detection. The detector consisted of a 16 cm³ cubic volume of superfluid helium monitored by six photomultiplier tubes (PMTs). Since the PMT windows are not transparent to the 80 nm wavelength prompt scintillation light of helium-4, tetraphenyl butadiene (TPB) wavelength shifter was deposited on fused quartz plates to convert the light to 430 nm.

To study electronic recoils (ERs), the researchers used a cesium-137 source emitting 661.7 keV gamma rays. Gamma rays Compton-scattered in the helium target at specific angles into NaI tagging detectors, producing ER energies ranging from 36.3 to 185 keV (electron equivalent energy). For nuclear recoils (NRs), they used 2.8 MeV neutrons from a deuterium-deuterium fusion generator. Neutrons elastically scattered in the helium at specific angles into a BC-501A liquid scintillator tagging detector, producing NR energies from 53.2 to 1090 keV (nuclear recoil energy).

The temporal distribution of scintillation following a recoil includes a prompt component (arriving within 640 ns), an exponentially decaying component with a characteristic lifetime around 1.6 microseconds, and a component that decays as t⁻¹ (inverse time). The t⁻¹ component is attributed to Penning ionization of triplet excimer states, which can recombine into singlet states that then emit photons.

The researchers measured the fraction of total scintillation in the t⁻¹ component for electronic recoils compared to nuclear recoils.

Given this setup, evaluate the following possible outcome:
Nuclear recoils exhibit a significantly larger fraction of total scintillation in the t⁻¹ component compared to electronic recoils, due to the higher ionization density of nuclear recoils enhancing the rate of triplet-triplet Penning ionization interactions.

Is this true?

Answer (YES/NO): YES